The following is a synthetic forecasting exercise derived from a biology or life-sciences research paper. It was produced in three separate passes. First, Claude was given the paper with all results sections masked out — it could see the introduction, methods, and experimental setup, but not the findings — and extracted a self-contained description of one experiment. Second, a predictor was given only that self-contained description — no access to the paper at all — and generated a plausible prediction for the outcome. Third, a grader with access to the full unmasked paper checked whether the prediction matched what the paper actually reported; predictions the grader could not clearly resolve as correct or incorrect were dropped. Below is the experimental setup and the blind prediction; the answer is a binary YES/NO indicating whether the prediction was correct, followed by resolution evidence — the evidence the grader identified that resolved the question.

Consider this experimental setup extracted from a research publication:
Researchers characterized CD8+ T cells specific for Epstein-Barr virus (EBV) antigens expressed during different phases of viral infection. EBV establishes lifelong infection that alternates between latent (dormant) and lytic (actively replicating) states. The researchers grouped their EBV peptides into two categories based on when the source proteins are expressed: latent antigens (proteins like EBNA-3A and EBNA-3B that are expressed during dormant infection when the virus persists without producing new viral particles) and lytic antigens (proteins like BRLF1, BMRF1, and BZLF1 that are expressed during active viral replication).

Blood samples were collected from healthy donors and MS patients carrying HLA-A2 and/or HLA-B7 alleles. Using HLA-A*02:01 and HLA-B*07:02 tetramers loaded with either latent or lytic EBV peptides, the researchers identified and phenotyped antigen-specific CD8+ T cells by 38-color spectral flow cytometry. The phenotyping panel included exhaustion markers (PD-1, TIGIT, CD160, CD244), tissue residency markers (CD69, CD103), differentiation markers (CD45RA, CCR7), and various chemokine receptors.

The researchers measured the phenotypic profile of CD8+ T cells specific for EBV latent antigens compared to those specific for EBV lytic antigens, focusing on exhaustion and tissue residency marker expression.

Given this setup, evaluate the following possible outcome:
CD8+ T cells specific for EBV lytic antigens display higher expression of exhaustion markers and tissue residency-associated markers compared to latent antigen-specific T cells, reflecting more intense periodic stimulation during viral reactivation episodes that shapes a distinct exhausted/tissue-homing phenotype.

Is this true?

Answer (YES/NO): NO